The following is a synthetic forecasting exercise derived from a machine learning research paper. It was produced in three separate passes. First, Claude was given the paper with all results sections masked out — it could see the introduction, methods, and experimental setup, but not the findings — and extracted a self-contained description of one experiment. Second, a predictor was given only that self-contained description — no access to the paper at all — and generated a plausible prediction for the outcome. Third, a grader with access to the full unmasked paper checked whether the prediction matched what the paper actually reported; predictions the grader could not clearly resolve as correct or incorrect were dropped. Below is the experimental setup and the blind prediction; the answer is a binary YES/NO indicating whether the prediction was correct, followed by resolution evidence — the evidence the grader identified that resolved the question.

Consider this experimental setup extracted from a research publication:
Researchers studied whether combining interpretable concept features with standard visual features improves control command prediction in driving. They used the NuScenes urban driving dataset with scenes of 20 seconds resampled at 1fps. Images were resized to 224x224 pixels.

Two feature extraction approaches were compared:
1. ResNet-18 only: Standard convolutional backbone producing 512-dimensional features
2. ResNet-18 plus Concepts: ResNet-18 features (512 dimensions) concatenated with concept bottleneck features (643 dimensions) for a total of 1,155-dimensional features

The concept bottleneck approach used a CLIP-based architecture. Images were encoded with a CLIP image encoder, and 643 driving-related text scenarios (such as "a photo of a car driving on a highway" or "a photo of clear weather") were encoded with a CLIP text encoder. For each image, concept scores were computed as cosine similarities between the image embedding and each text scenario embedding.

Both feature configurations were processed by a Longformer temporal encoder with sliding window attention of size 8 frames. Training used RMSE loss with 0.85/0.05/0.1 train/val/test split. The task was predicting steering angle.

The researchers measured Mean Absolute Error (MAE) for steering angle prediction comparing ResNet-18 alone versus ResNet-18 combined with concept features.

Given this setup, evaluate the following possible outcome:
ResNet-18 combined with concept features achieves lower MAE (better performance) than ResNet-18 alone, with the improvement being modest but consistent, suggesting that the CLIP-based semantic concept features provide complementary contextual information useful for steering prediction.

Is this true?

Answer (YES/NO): NO